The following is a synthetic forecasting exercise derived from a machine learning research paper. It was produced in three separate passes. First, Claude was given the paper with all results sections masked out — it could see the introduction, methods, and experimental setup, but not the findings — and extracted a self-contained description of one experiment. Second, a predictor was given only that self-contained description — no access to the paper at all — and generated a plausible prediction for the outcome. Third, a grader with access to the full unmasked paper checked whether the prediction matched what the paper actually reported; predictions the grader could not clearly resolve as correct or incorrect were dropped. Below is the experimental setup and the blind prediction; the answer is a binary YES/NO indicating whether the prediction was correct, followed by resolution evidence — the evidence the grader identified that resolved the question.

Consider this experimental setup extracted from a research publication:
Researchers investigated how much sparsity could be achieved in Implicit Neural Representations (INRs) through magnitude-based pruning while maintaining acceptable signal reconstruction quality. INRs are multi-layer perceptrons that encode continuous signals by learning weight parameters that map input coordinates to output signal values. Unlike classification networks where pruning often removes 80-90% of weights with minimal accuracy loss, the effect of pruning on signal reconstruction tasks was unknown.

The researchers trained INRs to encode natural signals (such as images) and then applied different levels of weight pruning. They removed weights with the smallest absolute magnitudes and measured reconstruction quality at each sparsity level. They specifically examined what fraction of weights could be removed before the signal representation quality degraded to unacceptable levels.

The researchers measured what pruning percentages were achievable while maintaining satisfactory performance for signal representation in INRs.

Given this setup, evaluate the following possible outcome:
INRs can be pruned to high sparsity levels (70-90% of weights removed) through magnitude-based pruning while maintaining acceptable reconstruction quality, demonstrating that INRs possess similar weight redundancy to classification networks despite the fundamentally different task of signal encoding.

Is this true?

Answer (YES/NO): NO